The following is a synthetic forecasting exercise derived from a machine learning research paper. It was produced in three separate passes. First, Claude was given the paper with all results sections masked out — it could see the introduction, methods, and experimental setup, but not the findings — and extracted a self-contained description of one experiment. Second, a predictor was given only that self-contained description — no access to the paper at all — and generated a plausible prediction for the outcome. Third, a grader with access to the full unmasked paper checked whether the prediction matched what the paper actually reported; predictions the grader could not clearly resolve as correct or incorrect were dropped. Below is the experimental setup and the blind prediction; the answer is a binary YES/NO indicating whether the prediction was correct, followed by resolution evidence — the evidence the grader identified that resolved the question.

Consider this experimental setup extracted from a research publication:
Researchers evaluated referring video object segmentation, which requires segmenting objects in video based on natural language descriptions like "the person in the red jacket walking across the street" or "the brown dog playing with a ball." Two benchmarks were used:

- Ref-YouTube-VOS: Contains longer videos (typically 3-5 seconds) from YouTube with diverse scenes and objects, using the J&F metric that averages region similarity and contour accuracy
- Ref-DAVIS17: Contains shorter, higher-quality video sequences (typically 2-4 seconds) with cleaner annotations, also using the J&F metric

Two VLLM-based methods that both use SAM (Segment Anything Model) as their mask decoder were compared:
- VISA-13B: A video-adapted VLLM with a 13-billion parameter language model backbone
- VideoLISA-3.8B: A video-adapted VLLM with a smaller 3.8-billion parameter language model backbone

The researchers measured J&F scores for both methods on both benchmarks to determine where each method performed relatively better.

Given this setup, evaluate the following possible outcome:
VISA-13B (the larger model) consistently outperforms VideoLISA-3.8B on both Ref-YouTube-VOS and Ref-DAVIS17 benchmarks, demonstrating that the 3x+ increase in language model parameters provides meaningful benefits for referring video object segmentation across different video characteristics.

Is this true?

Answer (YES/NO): NO